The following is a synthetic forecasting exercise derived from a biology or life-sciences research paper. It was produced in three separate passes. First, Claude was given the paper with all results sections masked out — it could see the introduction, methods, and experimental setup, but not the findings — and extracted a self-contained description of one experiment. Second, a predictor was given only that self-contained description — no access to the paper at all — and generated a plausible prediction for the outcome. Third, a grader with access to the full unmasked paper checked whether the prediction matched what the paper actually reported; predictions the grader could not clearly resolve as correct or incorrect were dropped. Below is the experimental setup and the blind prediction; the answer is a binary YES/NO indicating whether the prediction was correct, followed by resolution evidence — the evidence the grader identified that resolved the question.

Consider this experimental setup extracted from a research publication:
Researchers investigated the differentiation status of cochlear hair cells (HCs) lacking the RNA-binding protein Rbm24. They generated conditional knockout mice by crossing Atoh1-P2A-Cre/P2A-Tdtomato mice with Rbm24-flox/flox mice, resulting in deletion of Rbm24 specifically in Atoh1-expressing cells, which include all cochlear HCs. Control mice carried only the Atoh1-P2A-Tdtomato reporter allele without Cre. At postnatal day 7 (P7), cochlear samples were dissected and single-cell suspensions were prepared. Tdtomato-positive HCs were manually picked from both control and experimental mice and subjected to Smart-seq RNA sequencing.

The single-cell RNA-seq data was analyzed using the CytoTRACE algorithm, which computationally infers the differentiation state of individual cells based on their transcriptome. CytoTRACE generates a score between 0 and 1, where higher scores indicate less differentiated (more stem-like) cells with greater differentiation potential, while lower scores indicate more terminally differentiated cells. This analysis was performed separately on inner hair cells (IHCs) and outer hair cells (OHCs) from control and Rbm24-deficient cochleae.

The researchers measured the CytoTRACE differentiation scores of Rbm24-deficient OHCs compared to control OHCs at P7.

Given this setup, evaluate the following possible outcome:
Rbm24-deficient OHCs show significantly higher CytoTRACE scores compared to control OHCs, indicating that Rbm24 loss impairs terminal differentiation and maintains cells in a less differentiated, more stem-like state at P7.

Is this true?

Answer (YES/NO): YES